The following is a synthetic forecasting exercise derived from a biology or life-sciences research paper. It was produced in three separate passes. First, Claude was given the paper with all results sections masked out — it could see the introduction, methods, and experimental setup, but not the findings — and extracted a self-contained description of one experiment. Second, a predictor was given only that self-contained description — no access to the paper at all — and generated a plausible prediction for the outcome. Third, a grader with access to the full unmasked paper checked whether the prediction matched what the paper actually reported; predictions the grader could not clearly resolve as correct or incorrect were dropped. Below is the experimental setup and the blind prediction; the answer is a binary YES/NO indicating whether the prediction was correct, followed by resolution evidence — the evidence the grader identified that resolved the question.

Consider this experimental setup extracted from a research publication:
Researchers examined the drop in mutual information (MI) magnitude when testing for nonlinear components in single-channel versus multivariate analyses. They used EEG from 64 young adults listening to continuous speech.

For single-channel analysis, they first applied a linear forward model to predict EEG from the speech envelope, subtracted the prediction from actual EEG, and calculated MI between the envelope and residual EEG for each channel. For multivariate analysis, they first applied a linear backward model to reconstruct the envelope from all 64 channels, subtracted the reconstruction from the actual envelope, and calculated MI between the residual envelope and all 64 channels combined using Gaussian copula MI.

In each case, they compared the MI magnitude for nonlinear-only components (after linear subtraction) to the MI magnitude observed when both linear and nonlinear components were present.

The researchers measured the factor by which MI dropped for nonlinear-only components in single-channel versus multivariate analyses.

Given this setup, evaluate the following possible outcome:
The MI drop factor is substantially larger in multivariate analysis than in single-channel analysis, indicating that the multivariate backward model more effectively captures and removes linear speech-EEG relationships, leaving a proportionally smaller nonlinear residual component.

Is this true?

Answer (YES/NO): NO